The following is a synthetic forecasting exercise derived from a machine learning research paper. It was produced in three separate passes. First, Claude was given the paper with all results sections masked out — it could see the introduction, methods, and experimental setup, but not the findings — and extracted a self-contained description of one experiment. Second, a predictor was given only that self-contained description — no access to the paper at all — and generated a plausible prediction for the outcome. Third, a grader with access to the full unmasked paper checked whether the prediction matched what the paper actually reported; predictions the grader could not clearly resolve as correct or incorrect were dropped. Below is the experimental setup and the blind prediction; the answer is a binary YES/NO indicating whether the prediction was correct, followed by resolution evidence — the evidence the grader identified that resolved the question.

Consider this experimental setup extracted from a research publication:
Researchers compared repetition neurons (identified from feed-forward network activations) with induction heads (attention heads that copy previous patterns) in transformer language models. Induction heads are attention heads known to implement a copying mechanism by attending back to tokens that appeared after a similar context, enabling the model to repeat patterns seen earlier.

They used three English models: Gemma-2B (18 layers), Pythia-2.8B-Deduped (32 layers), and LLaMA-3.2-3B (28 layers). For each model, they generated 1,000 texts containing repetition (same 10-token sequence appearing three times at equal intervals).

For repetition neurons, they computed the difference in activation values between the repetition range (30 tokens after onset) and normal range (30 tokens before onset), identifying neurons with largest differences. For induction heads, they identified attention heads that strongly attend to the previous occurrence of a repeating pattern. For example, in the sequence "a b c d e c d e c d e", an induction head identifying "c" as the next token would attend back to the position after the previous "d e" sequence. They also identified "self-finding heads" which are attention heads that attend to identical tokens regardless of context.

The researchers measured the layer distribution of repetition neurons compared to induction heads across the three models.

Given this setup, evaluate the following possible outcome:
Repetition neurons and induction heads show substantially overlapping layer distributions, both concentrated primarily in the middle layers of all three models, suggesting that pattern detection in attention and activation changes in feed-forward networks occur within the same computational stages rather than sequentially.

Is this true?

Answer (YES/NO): NO